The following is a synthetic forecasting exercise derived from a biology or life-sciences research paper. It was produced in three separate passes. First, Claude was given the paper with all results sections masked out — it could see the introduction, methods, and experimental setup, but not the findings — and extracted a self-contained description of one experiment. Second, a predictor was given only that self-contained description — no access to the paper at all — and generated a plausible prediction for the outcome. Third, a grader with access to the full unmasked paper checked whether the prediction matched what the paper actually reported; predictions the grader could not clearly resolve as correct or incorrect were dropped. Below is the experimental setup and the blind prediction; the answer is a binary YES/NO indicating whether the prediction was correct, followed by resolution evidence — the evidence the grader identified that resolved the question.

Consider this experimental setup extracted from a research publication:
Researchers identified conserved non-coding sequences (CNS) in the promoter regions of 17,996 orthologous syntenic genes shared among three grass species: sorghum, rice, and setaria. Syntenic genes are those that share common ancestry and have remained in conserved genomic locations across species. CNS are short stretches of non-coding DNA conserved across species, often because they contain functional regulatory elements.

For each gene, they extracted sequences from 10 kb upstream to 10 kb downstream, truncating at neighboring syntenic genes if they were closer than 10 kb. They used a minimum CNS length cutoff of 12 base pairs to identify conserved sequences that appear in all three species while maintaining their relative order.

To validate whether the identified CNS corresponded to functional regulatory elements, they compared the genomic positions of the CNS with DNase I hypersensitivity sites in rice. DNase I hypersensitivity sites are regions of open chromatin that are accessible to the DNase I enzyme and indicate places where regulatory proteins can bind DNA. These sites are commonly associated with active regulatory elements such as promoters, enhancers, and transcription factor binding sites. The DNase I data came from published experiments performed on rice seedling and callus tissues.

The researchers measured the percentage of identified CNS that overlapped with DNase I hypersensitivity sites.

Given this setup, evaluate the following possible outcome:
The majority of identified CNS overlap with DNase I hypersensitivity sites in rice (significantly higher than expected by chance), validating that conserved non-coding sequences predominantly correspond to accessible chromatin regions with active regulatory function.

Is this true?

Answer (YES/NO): NO